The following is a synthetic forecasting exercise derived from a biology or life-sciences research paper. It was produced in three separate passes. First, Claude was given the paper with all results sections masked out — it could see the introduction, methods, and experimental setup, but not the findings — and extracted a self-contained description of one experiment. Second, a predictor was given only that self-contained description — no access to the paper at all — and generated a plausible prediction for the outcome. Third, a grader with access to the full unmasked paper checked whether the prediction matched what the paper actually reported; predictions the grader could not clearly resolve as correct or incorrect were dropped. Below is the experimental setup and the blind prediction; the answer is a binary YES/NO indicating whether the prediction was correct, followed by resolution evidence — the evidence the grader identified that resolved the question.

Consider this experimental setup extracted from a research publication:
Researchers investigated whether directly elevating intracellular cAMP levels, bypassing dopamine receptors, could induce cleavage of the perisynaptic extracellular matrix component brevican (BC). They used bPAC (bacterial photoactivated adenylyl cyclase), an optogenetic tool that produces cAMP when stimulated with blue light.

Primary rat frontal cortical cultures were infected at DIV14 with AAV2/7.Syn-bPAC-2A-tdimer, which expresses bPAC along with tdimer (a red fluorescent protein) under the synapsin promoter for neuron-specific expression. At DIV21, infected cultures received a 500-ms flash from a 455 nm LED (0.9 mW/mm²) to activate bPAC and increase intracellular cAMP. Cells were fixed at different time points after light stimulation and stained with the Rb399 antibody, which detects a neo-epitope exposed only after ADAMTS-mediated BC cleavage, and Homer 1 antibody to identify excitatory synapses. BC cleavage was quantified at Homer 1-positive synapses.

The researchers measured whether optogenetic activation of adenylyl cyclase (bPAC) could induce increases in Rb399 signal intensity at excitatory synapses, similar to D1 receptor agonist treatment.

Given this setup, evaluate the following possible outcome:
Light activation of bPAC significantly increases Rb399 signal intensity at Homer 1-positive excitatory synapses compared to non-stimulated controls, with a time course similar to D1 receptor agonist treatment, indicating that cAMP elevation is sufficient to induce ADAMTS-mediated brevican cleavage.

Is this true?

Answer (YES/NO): NO